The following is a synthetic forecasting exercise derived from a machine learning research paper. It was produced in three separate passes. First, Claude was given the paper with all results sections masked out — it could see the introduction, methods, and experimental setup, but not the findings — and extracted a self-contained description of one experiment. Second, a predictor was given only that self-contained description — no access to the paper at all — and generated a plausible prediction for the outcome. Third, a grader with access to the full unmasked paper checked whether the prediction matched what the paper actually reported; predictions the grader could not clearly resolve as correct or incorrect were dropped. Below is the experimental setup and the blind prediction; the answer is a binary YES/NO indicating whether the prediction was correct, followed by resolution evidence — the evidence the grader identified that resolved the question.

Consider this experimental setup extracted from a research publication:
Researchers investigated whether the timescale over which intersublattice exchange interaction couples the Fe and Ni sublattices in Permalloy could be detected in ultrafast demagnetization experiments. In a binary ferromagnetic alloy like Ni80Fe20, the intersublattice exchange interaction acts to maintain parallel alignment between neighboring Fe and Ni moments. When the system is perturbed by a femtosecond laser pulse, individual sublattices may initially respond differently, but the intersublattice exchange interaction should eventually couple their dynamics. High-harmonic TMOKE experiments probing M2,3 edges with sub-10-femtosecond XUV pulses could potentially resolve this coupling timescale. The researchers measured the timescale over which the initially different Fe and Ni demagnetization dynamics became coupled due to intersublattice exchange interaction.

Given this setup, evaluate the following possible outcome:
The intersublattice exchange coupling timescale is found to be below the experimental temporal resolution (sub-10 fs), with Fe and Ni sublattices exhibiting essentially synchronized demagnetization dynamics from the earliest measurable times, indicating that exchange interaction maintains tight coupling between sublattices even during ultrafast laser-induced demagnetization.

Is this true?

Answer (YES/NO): NO